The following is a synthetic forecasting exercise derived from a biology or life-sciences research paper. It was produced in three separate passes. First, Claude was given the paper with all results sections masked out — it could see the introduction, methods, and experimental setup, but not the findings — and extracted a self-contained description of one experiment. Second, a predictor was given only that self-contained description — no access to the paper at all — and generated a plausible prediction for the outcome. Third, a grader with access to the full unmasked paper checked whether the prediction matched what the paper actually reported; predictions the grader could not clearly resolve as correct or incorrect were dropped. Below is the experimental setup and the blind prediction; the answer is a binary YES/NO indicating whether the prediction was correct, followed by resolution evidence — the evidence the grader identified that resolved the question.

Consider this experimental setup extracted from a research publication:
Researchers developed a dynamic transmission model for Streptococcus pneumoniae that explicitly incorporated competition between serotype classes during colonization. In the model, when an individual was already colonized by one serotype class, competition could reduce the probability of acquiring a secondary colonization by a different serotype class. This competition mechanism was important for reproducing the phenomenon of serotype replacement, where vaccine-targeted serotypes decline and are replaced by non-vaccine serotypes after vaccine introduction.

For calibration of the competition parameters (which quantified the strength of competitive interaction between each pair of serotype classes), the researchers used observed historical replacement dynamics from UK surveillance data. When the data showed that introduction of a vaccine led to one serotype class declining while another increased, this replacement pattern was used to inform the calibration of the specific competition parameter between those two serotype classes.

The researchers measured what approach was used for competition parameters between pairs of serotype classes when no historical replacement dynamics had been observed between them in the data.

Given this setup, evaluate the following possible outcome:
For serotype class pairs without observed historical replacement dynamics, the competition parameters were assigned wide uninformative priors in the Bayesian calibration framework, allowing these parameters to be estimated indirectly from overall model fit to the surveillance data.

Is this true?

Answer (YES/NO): NO